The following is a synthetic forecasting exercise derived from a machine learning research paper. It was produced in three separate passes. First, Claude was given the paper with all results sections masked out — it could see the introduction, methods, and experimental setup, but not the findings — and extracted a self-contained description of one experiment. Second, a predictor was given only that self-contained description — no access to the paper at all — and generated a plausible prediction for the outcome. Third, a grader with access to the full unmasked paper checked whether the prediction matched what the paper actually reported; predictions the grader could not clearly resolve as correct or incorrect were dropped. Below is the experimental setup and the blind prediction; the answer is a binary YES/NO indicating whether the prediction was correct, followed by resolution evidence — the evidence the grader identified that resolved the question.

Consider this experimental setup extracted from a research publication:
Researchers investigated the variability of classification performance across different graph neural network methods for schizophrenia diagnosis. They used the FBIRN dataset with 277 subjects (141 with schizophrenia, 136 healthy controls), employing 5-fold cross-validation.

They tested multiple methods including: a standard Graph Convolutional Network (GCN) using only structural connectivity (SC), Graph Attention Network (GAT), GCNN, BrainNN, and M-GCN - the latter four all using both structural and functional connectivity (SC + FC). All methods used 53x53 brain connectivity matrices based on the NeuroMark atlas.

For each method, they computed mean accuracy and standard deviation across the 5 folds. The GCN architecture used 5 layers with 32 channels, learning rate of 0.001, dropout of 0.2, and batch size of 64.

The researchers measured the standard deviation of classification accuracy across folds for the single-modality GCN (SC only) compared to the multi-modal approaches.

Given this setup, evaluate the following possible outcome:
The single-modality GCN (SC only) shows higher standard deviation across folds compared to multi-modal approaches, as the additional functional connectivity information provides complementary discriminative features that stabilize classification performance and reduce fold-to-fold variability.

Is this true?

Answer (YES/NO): YES